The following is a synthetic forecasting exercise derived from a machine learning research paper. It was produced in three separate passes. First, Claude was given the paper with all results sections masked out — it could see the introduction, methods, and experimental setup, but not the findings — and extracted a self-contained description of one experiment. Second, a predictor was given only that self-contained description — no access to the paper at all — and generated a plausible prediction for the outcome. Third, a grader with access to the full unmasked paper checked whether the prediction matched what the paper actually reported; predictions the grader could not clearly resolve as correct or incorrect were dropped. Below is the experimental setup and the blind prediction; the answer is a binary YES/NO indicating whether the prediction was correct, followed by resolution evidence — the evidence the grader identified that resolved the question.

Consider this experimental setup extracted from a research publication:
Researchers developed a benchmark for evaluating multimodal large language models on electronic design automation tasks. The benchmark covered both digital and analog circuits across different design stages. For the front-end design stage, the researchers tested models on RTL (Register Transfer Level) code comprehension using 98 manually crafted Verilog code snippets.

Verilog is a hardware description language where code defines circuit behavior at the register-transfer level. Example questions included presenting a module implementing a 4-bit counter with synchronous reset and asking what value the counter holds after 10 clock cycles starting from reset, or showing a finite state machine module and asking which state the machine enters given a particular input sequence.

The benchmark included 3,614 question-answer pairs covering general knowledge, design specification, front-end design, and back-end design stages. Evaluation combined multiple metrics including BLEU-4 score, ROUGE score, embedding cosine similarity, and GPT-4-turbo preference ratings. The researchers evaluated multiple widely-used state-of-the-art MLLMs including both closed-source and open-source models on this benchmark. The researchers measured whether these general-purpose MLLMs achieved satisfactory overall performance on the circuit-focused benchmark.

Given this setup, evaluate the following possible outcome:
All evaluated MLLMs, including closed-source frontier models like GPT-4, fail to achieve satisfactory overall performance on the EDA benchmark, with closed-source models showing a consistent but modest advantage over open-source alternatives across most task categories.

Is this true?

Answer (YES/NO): NO